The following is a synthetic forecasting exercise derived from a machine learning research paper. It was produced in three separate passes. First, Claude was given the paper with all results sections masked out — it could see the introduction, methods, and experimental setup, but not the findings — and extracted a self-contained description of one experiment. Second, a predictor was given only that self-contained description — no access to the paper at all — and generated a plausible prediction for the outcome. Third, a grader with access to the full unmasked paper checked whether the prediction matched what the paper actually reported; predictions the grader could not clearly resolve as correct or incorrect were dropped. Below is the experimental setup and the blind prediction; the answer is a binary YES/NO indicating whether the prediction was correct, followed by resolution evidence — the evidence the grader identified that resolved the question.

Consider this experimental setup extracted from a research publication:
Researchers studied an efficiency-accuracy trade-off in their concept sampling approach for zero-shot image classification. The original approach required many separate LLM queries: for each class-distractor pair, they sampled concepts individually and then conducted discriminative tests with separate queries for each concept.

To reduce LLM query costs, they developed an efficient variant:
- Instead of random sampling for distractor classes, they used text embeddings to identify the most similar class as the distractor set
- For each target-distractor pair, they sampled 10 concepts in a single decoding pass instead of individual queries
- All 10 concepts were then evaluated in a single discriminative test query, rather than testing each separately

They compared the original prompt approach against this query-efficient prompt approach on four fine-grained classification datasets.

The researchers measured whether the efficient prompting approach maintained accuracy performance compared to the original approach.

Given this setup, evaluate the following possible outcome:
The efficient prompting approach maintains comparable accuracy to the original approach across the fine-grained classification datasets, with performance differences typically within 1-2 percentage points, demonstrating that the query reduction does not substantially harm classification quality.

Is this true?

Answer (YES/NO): YES